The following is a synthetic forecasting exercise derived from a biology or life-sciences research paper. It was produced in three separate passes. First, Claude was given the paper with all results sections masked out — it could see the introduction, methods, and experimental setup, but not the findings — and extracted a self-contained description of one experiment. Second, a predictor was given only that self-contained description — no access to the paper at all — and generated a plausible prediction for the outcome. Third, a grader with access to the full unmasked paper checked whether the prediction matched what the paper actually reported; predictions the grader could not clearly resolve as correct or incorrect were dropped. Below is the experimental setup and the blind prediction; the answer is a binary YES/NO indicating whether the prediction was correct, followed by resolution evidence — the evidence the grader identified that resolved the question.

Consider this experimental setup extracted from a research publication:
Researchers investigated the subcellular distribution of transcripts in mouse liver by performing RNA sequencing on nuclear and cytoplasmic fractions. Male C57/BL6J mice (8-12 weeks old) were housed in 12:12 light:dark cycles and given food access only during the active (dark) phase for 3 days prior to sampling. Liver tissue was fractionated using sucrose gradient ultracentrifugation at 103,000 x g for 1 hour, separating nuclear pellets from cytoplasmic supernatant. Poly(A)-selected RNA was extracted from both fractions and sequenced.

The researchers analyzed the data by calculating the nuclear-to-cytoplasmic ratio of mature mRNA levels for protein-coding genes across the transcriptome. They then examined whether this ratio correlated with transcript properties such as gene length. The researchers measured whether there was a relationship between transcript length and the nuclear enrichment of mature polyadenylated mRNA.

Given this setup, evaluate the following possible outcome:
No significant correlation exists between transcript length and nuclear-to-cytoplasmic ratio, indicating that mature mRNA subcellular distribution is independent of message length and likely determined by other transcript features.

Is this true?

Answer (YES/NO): NO